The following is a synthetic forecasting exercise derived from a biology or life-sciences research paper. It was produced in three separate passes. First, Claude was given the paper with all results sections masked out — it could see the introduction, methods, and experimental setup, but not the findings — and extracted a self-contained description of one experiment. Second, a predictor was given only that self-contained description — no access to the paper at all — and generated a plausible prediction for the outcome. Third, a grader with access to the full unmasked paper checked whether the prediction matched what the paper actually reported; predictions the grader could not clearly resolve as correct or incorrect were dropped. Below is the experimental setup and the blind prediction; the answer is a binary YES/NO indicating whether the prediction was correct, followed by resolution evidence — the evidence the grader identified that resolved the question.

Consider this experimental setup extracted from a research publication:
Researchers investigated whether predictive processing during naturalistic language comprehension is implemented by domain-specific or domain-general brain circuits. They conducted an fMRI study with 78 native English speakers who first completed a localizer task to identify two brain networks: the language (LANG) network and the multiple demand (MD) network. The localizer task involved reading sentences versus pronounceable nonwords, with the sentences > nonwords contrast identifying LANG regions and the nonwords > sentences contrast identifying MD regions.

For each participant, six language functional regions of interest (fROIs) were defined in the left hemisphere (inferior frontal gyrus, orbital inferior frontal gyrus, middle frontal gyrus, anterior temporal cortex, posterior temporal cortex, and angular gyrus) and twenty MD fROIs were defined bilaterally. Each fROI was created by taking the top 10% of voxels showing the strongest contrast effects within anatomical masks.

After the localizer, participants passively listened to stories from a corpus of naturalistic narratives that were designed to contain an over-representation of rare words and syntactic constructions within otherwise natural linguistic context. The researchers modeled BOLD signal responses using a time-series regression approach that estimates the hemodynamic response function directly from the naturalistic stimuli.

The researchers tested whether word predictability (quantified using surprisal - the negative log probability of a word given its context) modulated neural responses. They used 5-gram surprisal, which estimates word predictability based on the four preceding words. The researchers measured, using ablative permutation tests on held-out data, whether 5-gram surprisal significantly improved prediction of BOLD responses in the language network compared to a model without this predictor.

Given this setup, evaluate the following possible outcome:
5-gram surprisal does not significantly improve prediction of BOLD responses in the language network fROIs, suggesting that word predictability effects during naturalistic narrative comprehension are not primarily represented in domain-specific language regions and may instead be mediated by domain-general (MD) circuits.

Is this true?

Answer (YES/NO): NO